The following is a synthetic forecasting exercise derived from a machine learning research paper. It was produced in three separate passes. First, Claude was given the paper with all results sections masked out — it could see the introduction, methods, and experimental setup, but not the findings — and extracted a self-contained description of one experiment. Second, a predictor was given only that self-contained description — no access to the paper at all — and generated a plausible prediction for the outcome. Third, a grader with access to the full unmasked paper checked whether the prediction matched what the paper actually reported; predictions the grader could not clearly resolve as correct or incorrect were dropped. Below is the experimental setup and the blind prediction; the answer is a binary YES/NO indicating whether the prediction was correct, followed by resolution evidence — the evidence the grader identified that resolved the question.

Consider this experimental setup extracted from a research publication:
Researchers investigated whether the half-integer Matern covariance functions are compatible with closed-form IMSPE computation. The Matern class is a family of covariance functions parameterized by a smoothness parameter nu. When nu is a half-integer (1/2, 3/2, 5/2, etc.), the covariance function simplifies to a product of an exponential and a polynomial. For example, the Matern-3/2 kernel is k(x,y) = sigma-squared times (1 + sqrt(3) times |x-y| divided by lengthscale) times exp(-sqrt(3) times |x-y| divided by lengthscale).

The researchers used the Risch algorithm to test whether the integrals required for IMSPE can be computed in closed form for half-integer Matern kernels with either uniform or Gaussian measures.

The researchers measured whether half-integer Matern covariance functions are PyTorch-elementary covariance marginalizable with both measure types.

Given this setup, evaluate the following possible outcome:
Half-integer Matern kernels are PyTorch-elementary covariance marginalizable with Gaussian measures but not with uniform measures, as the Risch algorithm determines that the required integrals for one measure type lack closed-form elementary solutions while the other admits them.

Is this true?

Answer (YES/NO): NO